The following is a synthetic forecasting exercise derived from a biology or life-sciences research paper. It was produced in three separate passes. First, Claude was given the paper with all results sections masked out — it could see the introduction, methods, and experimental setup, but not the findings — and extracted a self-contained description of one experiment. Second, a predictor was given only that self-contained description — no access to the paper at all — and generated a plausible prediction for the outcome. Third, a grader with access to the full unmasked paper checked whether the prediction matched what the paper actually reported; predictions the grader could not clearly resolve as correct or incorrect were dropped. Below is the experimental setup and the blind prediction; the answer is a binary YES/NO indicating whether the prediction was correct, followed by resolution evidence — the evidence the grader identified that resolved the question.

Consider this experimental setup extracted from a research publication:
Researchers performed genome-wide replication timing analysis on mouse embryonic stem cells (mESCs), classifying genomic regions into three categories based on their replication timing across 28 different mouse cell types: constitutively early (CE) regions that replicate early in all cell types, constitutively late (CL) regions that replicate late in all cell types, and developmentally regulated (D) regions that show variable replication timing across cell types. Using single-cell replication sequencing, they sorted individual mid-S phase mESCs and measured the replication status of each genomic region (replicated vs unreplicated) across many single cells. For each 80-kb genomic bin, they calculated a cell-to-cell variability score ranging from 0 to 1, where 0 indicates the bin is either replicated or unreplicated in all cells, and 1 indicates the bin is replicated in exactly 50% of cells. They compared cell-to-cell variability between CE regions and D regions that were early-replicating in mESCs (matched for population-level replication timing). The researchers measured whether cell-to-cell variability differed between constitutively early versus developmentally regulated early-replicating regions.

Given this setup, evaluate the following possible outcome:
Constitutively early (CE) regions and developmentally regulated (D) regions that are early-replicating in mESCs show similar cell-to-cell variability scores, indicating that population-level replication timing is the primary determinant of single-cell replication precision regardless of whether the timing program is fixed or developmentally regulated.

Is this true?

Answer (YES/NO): NO